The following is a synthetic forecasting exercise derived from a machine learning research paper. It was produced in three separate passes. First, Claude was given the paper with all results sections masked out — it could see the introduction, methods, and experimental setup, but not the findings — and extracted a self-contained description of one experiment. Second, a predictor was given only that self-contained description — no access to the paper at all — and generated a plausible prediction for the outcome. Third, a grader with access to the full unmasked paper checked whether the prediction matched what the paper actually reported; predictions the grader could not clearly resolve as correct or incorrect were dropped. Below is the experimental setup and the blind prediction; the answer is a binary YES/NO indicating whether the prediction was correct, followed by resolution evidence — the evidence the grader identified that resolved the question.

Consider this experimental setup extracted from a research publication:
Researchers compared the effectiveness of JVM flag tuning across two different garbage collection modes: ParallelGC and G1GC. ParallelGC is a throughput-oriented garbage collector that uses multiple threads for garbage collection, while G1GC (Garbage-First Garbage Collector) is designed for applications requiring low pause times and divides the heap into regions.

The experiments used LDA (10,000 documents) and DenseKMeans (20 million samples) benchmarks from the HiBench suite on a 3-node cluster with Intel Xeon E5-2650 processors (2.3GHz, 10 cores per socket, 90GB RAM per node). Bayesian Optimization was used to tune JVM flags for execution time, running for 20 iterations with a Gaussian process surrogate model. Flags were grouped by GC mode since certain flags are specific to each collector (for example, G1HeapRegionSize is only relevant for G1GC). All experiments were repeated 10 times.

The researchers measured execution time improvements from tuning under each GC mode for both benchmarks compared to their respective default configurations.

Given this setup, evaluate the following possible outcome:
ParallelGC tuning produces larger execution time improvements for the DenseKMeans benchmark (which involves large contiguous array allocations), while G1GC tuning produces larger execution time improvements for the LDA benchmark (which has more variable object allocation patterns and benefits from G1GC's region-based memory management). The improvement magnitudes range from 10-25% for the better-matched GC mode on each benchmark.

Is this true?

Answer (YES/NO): NO